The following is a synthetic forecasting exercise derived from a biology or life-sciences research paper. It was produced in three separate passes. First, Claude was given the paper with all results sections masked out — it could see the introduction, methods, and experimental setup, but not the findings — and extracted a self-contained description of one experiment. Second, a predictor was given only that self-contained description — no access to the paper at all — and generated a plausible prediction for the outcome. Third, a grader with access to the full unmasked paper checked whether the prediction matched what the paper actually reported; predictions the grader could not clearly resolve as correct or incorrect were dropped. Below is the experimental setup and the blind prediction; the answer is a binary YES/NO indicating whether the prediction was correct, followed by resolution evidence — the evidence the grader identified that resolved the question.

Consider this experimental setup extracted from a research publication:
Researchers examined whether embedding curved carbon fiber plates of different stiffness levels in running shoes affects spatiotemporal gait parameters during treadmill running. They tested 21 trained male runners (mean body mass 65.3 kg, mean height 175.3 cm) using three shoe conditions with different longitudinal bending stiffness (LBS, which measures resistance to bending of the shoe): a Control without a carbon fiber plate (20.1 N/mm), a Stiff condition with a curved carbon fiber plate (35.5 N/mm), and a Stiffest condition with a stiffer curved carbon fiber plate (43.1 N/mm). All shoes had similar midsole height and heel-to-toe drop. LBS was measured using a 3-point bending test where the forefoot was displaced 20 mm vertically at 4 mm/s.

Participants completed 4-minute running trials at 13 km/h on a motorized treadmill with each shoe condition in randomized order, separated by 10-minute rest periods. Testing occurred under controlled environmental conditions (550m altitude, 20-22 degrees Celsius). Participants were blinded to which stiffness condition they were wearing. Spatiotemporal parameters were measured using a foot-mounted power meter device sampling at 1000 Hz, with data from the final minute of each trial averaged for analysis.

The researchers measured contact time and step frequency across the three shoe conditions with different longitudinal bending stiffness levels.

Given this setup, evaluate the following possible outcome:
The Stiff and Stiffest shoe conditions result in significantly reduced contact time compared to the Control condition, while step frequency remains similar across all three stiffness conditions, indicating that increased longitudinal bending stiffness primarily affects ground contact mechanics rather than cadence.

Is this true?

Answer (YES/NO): NO